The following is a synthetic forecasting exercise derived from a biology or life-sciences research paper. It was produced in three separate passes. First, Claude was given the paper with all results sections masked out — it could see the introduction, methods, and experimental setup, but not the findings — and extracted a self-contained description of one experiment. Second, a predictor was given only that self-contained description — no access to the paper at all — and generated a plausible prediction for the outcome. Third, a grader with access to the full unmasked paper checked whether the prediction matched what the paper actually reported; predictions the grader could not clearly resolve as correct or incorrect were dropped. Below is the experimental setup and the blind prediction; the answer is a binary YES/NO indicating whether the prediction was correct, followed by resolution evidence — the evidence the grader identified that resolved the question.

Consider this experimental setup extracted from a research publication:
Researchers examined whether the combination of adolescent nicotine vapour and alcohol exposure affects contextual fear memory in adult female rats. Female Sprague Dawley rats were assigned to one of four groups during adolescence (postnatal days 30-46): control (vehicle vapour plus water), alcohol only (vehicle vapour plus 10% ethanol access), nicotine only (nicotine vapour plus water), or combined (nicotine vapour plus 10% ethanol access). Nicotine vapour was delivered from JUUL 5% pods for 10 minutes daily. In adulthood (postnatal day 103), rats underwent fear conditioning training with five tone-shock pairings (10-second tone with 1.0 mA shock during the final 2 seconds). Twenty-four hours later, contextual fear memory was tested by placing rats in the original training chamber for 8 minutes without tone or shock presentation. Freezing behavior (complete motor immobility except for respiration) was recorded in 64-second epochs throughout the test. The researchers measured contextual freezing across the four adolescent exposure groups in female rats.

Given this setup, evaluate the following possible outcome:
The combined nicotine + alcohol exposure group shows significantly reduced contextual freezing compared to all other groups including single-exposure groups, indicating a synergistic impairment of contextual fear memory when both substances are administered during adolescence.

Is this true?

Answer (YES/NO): NO